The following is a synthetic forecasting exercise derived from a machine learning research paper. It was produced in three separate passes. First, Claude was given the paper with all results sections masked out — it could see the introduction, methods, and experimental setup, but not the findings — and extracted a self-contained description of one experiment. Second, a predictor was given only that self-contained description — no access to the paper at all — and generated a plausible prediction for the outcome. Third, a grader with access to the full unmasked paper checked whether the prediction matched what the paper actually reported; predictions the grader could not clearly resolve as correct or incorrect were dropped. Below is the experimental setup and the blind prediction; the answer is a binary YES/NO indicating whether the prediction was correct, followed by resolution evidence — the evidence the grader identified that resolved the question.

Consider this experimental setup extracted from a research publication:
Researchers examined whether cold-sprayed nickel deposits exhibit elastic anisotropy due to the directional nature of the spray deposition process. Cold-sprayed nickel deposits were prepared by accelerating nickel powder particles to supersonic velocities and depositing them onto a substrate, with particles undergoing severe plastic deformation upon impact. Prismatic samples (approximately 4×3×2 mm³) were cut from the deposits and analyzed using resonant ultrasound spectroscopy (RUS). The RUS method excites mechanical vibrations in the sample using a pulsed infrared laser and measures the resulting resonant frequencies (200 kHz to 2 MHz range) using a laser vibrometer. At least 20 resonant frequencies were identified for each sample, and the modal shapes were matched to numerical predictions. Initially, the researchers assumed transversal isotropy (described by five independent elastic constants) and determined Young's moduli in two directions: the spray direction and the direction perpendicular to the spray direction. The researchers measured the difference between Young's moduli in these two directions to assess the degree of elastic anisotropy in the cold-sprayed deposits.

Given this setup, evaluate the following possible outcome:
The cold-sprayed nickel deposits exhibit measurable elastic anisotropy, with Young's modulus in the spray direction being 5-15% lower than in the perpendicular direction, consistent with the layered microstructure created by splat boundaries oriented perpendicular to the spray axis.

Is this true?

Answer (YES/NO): NO